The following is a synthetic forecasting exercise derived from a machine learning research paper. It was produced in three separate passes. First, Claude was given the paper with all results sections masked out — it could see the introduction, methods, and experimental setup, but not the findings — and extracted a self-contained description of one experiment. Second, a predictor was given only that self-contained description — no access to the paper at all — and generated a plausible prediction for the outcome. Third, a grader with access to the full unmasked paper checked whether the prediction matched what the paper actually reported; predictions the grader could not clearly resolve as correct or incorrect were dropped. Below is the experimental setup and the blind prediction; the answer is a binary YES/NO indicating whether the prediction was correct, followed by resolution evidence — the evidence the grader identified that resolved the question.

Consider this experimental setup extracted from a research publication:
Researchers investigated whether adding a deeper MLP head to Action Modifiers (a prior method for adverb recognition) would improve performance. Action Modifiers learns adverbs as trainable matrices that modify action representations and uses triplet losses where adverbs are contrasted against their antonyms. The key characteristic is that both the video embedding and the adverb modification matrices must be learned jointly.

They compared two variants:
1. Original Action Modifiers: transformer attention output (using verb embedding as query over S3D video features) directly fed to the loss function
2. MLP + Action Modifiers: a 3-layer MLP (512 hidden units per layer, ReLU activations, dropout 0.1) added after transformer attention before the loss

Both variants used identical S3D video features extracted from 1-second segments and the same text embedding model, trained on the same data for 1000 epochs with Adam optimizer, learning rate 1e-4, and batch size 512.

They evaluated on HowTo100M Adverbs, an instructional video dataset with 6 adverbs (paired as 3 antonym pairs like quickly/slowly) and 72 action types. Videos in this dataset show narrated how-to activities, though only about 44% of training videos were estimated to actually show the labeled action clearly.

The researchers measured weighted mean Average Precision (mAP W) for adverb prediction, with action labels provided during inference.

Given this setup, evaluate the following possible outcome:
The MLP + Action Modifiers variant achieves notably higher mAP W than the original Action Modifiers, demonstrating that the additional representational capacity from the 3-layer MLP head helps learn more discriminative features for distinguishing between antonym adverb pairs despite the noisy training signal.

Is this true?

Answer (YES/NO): NO